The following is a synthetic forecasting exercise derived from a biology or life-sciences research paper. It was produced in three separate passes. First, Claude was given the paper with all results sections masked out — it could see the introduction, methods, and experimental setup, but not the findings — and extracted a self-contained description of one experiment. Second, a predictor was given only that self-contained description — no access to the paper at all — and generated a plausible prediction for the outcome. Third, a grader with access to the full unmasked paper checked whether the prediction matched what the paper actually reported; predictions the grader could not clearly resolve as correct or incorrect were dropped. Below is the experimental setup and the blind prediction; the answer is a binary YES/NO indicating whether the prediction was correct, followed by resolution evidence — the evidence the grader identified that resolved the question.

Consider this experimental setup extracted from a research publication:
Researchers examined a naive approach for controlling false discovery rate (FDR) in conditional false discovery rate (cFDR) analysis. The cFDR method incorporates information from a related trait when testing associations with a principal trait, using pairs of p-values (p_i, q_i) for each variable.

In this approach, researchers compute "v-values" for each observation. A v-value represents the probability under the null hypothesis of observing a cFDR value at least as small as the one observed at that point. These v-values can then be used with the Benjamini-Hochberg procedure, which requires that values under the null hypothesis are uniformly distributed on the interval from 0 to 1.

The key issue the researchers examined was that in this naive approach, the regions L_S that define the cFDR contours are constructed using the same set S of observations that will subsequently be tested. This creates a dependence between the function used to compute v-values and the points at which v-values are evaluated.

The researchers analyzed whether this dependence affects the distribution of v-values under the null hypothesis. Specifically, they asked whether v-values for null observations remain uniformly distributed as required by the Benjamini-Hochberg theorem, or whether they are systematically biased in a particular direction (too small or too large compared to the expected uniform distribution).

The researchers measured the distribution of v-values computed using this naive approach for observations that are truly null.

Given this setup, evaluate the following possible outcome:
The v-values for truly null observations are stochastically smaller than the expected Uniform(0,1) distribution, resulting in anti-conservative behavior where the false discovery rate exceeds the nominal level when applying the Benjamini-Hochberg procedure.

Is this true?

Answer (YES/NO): YES